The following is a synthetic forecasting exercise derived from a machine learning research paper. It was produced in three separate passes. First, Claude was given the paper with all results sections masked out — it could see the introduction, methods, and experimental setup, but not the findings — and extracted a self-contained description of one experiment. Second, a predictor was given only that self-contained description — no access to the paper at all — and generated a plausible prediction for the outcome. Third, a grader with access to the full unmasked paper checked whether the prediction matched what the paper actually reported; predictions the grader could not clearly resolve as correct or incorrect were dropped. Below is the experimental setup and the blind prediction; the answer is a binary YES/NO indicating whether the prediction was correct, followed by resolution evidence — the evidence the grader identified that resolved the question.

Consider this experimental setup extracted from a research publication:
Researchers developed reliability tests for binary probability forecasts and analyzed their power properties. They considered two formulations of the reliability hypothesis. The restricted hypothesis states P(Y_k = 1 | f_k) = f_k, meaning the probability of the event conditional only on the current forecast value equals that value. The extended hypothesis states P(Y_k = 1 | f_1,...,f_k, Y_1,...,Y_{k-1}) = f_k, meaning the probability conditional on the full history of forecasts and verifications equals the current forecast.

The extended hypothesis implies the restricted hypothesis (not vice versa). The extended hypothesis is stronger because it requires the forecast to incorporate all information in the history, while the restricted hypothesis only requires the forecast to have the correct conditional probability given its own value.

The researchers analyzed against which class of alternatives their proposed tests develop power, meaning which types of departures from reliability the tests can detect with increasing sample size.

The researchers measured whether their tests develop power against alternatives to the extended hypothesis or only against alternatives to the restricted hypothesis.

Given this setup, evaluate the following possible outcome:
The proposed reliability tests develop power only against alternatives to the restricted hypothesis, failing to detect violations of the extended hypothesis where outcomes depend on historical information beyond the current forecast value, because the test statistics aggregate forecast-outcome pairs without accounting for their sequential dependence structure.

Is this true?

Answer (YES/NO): YES